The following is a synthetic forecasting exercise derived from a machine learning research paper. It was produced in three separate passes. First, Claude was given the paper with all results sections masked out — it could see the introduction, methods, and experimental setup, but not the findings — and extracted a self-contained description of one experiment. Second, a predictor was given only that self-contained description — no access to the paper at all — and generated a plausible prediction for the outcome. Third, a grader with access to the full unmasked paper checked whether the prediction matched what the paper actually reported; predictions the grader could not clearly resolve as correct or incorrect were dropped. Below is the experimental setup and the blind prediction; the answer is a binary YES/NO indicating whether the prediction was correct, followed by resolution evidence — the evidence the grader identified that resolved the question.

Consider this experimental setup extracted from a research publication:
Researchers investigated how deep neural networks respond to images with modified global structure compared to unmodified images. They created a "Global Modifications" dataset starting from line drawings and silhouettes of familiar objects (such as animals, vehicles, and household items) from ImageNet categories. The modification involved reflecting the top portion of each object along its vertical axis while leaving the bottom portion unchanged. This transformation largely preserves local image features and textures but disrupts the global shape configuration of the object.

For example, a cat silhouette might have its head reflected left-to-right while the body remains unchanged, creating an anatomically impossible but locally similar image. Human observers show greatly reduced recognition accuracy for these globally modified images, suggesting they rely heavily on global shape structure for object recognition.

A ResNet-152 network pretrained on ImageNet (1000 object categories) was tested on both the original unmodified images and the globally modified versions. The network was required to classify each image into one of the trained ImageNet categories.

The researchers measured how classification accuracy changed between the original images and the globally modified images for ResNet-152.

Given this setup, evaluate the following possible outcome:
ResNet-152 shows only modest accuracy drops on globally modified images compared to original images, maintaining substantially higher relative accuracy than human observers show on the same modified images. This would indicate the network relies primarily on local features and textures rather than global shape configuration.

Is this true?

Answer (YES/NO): YES